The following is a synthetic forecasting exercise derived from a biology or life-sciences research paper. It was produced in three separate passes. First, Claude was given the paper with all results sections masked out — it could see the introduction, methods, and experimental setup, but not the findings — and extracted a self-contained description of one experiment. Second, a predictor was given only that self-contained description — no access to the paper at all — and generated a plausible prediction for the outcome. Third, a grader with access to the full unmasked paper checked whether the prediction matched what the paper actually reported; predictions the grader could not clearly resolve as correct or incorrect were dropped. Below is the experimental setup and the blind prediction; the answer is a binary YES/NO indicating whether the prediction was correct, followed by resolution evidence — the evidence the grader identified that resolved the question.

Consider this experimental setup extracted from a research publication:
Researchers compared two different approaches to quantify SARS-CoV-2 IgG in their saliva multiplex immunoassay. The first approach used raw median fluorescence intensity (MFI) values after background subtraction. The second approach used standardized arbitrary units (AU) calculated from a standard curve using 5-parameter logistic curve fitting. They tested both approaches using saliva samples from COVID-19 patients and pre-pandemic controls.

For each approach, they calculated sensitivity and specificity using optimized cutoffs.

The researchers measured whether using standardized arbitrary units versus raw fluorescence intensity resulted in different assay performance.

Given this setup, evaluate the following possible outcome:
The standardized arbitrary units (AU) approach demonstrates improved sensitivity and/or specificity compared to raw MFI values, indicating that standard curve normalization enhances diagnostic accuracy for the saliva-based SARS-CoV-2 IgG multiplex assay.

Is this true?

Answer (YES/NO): NO